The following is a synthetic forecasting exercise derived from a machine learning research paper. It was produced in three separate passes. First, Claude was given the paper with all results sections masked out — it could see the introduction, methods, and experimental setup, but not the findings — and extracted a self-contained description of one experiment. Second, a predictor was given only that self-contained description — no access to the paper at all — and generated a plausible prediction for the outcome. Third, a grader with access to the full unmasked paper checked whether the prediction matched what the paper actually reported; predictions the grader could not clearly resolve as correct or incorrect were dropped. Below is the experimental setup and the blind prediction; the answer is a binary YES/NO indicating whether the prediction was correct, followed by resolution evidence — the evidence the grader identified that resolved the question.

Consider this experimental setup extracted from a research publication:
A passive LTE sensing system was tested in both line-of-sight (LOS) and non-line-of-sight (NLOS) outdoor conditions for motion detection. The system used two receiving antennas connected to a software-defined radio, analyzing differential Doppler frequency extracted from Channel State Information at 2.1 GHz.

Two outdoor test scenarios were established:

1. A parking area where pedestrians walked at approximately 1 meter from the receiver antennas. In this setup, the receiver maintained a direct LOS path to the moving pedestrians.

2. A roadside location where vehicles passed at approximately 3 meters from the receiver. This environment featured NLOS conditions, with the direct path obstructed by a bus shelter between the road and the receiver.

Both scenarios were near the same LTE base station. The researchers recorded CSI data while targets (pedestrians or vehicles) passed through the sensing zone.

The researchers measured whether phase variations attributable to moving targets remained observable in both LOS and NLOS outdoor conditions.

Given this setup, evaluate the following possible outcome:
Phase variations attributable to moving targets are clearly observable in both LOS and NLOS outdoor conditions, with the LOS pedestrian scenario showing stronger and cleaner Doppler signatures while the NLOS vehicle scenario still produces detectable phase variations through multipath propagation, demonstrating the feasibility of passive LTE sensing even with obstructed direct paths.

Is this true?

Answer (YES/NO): NO